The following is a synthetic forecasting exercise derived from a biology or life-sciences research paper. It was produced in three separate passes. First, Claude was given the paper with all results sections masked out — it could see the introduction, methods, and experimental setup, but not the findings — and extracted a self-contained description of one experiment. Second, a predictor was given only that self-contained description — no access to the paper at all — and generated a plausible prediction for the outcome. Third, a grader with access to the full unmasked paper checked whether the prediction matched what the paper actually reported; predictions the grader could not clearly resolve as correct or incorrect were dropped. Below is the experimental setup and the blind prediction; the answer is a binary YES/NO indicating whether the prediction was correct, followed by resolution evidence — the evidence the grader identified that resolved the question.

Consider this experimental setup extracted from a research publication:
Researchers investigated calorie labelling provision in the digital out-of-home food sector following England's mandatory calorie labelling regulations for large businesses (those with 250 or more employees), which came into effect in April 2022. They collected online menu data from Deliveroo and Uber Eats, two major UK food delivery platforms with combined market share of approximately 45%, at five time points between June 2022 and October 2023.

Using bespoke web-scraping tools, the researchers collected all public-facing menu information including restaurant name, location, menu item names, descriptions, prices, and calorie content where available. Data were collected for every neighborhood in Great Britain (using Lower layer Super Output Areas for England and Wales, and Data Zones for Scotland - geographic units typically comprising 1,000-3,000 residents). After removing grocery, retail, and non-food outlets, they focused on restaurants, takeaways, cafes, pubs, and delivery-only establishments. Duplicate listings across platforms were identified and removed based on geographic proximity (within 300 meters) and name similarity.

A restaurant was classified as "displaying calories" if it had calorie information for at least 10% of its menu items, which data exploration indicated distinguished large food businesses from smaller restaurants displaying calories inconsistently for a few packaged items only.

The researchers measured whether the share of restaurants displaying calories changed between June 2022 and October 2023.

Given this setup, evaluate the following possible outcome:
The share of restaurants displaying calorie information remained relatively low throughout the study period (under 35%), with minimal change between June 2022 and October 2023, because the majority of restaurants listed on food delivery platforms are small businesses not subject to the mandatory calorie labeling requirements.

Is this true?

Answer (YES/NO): NO